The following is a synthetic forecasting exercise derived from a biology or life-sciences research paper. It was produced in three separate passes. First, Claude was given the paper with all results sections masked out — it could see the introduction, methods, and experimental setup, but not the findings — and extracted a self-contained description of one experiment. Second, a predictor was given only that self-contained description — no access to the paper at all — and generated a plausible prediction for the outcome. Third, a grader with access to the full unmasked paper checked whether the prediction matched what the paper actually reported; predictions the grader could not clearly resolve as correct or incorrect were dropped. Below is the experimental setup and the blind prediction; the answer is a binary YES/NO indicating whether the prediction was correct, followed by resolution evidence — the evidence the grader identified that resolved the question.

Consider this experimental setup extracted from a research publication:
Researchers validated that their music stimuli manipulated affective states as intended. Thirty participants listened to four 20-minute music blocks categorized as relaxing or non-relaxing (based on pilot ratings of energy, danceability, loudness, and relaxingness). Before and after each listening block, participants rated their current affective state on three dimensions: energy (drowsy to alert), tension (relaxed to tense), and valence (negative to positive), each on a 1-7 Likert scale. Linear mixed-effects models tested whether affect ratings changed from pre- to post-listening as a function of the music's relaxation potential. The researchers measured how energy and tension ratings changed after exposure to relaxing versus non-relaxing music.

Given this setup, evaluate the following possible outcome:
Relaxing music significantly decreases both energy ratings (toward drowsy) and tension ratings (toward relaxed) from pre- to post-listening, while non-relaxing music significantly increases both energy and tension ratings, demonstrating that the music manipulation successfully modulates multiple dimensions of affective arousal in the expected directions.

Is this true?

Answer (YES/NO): NO